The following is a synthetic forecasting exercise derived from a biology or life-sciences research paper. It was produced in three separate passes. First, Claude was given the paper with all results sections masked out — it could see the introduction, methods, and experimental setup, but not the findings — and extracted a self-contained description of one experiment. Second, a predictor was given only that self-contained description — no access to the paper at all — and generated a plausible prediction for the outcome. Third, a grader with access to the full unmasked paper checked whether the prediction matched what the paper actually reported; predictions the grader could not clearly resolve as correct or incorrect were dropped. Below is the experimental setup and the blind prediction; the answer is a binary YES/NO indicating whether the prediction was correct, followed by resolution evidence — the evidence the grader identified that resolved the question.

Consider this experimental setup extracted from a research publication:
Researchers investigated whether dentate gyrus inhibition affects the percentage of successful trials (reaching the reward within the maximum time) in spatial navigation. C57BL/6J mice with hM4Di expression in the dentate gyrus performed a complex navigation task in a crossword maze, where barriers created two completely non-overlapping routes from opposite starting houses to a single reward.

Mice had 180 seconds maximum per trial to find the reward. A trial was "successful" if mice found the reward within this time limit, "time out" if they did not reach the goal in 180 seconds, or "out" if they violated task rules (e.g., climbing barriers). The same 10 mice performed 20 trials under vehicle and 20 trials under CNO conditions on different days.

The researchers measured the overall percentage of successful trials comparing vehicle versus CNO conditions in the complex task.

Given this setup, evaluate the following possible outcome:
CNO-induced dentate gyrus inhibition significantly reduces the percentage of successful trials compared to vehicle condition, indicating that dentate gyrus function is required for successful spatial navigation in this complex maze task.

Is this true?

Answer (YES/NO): NO